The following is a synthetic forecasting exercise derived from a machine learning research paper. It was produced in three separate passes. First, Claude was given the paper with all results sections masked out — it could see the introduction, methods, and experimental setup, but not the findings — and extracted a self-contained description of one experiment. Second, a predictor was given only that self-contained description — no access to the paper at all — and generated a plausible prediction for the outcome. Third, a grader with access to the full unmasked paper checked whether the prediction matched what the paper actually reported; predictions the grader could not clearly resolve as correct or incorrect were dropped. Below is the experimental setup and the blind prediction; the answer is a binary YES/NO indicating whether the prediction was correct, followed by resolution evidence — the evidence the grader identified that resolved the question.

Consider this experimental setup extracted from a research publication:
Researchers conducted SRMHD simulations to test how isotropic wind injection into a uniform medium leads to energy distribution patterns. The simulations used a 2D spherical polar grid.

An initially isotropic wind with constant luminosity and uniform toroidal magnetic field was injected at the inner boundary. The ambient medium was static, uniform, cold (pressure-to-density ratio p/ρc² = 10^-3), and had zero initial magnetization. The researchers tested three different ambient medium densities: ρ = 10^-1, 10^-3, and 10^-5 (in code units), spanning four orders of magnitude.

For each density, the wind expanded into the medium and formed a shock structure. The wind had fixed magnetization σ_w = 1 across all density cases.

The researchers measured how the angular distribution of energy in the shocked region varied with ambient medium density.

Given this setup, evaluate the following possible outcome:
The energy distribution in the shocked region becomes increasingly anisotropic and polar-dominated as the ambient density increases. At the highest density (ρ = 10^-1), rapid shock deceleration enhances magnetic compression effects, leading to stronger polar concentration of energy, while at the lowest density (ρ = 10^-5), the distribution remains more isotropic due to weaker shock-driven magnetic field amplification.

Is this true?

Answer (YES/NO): YES